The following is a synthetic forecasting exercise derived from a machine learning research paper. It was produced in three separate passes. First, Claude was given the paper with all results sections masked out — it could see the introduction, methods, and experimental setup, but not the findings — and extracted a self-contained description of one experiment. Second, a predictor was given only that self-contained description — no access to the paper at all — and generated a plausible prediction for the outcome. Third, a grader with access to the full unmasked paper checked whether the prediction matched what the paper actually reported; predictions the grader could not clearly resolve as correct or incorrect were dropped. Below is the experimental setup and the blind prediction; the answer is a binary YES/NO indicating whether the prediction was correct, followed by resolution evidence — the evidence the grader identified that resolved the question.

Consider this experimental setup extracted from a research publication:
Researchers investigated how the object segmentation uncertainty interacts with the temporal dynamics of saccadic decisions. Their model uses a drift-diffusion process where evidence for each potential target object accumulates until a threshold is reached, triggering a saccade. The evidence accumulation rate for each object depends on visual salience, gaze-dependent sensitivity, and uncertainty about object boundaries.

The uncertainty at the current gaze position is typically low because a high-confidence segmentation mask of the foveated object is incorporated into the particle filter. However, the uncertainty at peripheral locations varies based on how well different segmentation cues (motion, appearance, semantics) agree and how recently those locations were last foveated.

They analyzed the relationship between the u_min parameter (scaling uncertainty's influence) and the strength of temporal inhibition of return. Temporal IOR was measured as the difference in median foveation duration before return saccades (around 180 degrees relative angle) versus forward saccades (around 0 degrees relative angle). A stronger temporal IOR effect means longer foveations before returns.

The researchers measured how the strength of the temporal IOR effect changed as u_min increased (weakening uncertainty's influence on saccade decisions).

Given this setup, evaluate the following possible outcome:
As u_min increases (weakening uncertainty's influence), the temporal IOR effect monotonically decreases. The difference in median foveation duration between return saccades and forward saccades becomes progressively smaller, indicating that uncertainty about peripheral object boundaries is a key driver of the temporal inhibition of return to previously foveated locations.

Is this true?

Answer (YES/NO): NO